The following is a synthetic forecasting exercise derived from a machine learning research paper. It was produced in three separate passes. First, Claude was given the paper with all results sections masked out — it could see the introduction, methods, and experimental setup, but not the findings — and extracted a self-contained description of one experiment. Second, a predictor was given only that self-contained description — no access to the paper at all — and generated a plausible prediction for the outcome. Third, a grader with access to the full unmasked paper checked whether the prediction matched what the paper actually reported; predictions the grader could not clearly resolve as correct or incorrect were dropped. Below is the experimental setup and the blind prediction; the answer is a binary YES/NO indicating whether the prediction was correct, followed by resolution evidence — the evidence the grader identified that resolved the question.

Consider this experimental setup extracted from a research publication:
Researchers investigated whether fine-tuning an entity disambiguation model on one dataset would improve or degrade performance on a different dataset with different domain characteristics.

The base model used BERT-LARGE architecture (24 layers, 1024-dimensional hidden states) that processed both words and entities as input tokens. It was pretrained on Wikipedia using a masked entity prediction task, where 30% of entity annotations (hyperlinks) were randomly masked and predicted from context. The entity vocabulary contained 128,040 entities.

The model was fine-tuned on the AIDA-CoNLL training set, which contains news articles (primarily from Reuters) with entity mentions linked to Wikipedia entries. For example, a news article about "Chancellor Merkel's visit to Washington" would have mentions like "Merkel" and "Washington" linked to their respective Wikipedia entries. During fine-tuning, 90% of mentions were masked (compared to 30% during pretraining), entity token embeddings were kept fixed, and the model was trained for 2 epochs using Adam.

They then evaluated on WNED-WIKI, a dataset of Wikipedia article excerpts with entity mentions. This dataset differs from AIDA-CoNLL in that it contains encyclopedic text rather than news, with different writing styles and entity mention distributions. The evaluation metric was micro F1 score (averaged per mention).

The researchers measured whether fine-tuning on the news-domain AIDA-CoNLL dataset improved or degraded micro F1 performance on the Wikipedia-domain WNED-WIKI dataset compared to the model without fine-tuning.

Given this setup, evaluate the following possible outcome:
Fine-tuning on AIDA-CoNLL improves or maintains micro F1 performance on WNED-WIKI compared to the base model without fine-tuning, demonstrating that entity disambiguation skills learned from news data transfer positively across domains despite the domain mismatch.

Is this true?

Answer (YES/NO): NO